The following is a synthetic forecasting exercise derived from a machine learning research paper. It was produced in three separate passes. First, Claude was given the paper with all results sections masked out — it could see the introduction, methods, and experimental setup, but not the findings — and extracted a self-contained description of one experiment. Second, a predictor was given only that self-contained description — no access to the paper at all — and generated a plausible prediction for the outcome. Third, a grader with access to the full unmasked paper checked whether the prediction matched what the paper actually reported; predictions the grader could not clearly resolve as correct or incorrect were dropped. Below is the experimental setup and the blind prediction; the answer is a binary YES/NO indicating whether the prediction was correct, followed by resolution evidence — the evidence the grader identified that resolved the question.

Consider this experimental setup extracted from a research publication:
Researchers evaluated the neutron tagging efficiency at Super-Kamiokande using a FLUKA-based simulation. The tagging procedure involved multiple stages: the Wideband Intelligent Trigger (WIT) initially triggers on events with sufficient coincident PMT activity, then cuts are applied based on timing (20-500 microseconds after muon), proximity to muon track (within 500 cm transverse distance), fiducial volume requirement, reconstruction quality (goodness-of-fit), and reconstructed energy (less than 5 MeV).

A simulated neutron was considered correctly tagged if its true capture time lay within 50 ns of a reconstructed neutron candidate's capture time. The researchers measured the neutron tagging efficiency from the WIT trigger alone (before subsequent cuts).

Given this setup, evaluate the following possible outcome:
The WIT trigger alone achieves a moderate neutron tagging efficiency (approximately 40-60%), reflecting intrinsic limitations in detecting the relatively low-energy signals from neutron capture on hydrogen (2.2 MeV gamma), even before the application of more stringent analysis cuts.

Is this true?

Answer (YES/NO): NO